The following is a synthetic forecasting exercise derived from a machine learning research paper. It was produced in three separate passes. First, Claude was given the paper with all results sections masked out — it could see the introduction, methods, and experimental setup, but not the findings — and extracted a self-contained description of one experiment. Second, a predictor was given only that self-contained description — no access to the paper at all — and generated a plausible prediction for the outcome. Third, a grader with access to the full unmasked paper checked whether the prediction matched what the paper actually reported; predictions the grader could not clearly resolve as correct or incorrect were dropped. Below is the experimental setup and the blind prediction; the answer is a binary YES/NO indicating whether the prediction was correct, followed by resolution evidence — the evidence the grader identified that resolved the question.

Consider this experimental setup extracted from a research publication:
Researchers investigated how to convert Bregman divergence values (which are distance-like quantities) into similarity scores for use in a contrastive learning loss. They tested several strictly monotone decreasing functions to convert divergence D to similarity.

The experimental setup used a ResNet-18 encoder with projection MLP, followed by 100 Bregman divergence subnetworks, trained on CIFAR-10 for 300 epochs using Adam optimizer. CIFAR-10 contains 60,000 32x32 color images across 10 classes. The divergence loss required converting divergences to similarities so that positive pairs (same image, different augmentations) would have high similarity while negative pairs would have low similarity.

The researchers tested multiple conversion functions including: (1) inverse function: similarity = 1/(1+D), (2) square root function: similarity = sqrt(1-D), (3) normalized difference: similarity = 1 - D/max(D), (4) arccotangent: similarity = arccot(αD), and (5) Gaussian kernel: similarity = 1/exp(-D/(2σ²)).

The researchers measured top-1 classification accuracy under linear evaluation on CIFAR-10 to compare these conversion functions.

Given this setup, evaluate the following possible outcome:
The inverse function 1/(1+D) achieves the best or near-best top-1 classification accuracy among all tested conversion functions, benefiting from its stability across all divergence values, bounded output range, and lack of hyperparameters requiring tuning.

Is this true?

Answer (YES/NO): NO